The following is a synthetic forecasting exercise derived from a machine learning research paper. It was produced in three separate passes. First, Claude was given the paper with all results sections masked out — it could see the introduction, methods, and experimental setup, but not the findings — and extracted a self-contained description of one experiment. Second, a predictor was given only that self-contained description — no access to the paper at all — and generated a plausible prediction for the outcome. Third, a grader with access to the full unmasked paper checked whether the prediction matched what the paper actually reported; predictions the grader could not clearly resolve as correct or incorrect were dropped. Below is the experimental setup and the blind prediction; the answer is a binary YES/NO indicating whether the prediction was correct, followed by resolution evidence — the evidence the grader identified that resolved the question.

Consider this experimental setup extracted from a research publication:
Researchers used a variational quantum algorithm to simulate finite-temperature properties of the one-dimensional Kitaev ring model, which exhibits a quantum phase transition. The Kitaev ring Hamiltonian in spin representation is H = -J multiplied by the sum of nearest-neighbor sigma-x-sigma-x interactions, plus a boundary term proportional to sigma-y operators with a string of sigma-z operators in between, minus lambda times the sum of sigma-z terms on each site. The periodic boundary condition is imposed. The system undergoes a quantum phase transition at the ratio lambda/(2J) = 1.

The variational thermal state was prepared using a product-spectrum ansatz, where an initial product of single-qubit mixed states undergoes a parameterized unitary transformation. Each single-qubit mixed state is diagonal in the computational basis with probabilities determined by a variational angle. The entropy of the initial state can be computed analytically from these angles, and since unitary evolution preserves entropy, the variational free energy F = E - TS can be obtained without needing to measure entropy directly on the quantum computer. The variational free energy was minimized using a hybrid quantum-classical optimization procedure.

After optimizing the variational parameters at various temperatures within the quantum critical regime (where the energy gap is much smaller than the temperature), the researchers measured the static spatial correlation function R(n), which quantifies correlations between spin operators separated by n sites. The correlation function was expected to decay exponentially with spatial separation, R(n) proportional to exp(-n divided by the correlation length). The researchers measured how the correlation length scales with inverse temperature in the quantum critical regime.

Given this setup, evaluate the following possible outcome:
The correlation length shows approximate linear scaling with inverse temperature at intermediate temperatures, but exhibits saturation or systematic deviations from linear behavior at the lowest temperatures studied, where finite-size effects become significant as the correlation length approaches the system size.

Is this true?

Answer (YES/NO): YES